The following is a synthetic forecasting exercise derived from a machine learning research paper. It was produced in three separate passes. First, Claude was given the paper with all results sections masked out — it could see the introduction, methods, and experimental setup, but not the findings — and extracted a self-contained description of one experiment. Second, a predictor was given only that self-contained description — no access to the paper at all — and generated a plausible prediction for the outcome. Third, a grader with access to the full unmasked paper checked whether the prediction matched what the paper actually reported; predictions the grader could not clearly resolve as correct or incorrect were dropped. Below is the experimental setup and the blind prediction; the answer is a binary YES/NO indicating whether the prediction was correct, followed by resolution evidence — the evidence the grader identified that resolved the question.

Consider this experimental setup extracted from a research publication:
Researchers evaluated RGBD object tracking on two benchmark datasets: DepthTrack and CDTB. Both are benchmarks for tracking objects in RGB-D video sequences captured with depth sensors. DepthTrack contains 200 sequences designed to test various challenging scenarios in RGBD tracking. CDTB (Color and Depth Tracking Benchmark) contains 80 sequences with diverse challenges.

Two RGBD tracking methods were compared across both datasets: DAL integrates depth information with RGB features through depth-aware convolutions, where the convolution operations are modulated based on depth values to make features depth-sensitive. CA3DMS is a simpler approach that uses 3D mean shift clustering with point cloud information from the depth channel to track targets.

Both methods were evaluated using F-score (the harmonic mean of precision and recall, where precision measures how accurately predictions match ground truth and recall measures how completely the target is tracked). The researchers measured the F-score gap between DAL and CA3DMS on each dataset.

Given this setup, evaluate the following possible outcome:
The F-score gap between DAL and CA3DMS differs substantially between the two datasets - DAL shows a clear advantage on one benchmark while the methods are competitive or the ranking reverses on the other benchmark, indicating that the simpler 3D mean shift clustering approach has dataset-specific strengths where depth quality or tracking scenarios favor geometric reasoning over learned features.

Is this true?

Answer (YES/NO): NO